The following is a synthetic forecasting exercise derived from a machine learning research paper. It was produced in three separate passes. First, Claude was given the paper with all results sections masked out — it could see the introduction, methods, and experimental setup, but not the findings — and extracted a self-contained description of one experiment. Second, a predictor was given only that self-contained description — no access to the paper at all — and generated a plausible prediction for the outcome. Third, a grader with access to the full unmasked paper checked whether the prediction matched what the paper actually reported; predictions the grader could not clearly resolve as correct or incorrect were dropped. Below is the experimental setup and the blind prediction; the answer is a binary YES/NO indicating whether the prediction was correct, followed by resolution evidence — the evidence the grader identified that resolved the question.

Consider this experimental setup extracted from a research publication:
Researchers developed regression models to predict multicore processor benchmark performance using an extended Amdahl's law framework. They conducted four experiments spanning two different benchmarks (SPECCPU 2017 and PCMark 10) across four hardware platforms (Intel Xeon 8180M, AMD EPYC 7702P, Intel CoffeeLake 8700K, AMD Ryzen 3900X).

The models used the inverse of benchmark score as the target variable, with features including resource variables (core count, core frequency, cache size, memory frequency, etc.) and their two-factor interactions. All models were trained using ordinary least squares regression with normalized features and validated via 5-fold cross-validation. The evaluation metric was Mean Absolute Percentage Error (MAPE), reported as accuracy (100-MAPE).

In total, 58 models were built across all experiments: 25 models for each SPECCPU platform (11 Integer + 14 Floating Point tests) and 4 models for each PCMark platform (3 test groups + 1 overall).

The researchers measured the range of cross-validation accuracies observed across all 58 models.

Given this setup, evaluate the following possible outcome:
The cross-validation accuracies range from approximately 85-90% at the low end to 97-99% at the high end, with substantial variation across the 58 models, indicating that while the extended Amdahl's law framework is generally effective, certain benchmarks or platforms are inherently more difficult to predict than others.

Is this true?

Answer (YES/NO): YES